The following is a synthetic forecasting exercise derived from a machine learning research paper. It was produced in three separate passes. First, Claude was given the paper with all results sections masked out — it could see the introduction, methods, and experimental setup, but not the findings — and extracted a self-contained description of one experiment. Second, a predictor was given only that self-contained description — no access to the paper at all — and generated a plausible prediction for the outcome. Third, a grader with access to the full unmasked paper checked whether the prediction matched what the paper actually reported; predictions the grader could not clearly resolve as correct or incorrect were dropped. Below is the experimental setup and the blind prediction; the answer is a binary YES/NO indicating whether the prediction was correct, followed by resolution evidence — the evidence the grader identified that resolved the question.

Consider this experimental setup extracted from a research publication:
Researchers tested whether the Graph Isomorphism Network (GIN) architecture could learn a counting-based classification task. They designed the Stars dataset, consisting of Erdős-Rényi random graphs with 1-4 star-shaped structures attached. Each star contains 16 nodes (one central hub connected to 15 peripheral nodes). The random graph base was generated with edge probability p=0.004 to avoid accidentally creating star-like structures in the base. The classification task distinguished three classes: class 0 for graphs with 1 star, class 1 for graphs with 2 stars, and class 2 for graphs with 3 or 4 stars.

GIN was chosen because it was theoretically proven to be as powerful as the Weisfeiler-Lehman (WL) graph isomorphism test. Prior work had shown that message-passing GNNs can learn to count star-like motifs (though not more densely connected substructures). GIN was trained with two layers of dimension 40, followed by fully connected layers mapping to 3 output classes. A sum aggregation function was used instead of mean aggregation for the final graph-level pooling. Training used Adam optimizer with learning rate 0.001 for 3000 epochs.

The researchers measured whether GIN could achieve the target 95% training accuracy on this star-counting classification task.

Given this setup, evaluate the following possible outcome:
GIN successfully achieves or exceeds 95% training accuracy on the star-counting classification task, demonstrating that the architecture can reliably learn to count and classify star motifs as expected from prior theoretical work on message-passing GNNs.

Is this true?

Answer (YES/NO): YES